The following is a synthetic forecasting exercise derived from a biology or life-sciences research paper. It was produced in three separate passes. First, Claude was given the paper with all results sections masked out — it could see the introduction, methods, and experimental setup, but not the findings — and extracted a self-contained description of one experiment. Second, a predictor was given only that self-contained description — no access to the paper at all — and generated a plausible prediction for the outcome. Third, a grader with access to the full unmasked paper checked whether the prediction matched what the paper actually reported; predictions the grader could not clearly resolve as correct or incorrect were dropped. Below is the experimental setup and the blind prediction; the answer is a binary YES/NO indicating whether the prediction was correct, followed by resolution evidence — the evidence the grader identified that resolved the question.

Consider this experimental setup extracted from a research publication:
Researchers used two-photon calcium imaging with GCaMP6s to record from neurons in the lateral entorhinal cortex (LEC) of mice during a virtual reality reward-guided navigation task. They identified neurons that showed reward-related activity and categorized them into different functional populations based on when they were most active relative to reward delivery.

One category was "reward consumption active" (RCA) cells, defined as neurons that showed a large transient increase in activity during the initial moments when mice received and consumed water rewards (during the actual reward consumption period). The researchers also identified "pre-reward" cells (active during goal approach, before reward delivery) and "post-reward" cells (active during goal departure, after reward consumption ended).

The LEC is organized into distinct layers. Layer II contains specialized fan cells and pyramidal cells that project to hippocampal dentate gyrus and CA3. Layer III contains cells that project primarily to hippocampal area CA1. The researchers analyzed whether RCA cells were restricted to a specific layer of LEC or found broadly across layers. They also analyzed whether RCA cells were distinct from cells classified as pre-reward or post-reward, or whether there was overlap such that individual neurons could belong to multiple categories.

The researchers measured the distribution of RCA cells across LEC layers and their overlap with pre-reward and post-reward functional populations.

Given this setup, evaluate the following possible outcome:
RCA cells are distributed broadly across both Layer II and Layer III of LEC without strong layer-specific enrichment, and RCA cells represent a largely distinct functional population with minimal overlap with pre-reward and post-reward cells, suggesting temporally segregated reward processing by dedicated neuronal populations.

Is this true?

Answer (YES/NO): NO